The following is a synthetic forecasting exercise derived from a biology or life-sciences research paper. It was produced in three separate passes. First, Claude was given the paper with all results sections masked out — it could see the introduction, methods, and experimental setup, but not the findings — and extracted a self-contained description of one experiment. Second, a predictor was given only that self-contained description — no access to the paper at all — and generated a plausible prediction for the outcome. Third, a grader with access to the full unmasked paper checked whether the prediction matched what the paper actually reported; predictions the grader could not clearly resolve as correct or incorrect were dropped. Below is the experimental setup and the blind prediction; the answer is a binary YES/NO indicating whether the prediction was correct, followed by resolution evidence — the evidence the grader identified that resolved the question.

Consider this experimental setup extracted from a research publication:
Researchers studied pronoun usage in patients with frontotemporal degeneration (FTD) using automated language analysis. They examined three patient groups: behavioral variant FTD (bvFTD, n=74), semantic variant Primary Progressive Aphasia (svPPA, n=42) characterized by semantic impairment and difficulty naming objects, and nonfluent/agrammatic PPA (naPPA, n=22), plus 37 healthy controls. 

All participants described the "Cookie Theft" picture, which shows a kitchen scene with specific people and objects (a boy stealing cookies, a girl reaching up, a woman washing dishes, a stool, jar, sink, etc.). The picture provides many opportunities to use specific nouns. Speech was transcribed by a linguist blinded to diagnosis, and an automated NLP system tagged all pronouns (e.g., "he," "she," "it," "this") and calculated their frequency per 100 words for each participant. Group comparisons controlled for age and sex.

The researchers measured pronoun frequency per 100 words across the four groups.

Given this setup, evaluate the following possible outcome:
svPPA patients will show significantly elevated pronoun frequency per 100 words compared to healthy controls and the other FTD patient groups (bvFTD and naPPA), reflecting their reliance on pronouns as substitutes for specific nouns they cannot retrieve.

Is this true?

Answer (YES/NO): YES